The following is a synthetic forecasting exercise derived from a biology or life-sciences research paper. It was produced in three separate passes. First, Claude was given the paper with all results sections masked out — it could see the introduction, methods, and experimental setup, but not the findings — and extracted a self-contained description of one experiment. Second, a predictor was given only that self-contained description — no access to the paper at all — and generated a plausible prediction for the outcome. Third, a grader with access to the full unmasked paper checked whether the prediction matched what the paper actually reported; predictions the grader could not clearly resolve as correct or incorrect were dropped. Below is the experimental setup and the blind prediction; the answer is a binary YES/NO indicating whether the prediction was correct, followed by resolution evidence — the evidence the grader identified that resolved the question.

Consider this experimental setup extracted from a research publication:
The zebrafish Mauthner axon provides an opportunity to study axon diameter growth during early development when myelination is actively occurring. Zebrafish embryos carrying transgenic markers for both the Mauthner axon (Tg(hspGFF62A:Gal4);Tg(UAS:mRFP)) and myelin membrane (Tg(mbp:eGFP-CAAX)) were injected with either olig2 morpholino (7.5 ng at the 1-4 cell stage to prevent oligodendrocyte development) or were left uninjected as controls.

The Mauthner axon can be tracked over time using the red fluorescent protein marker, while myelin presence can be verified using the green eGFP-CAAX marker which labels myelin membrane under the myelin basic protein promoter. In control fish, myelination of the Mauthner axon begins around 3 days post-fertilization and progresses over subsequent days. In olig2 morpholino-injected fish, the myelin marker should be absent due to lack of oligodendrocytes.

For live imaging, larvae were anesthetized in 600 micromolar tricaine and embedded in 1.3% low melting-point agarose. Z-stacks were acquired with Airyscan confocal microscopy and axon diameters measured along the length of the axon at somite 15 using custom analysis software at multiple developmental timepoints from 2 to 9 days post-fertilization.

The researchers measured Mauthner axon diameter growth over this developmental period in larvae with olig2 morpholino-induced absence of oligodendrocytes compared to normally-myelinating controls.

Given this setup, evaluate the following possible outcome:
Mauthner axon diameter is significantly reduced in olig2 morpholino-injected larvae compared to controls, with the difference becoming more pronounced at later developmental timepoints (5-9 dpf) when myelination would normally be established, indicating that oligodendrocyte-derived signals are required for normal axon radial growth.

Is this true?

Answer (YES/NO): NO